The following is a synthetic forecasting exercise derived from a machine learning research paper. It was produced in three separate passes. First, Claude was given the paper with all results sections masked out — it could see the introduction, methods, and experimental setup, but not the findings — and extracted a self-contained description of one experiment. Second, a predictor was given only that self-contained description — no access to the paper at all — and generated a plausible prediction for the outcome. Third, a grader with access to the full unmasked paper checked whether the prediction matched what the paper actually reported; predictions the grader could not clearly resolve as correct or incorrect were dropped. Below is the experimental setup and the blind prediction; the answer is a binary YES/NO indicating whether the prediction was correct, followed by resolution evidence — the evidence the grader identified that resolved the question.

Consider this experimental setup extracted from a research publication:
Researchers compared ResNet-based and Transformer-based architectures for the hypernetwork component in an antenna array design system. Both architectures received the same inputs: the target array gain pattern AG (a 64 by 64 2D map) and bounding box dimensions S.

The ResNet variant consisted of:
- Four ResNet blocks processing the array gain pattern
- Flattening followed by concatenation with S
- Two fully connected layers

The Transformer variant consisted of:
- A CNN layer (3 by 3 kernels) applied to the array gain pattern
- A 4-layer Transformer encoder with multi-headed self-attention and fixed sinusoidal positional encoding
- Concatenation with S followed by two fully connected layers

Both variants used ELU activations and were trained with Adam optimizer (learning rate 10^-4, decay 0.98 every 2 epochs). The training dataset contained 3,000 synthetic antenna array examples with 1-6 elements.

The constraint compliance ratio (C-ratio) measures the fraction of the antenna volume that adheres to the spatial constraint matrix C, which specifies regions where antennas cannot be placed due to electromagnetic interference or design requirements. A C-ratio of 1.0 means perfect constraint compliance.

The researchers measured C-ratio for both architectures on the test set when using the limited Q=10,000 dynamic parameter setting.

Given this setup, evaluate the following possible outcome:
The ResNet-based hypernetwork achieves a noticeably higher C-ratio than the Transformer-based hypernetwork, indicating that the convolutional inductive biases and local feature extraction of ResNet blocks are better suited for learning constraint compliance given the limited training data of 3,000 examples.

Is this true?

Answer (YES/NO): NO